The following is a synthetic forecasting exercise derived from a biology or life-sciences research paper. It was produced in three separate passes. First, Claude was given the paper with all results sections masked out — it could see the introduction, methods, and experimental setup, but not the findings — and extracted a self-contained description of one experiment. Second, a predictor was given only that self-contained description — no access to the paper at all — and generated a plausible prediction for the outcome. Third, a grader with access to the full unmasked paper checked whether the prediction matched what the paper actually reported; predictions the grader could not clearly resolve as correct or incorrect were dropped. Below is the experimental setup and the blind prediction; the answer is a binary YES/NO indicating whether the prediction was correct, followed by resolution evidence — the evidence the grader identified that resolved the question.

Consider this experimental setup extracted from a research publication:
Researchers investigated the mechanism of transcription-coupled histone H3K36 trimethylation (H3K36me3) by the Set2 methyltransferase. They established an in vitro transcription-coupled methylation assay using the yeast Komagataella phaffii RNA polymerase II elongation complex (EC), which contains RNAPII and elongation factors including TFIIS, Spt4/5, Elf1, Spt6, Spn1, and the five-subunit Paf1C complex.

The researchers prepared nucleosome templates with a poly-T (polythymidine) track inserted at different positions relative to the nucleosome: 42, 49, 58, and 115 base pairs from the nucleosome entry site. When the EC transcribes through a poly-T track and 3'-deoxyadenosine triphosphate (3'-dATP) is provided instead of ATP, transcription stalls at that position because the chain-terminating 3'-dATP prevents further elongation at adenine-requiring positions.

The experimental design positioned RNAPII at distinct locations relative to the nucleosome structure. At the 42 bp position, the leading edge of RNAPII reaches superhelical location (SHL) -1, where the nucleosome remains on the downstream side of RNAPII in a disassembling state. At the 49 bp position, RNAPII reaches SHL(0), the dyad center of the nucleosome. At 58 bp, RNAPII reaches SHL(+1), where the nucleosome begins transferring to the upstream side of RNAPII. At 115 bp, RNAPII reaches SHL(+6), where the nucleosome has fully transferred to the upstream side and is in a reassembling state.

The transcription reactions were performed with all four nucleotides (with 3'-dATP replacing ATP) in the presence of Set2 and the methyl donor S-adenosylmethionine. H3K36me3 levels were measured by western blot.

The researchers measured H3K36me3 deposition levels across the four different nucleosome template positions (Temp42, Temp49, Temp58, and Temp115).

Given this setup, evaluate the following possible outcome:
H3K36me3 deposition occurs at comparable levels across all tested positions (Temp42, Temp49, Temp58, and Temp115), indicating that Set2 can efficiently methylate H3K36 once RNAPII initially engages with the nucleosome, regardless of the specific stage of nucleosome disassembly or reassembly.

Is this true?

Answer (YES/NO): NO